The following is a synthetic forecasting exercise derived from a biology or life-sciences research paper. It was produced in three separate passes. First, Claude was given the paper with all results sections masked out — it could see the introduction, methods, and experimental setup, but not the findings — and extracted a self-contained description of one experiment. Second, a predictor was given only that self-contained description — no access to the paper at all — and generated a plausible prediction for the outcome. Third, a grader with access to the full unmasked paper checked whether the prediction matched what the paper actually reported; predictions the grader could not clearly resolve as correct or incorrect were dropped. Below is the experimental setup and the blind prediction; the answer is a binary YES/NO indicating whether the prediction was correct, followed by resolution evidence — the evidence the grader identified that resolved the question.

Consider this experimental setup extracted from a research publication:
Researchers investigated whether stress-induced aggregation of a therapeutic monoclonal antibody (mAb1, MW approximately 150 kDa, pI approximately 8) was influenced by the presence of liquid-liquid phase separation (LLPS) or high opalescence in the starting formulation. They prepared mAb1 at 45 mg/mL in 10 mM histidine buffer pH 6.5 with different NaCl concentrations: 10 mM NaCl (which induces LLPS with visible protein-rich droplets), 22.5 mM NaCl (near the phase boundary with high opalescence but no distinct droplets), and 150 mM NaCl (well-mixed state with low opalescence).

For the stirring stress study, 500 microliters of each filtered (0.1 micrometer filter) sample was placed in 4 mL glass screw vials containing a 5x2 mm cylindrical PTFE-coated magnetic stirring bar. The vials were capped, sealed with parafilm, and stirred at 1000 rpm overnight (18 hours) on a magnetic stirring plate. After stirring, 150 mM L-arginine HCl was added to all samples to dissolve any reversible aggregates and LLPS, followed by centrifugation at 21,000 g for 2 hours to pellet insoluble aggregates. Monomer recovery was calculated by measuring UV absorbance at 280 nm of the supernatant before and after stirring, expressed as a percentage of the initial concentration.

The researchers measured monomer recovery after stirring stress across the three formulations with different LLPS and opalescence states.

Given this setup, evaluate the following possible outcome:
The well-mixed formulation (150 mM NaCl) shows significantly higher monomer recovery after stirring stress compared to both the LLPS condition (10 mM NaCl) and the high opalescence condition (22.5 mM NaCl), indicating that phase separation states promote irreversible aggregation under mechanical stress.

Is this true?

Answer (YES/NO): NO